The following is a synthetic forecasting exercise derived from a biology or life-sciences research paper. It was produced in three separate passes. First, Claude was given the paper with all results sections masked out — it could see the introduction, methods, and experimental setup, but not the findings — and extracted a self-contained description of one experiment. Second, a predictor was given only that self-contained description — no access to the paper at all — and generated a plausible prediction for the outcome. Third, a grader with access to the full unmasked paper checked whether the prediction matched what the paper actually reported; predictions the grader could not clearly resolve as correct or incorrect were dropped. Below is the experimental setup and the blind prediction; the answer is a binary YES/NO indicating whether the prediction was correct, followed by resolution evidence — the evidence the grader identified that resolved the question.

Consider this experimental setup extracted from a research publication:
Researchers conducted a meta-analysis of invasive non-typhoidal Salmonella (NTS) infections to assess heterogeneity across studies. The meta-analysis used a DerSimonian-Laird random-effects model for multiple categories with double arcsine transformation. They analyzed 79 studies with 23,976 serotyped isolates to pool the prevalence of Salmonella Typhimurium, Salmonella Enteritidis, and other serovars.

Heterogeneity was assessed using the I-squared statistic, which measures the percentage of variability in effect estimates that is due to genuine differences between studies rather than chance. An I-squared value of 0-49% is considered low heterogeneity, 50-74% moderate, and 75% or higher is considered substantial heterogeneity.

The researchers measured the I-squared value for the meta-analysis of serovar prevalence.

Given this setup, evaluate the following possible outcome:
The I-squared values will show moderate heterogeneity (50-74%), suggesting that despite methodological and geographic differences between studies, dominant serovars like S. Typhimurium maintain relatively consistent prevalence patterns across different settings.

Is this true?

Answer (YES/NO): NO